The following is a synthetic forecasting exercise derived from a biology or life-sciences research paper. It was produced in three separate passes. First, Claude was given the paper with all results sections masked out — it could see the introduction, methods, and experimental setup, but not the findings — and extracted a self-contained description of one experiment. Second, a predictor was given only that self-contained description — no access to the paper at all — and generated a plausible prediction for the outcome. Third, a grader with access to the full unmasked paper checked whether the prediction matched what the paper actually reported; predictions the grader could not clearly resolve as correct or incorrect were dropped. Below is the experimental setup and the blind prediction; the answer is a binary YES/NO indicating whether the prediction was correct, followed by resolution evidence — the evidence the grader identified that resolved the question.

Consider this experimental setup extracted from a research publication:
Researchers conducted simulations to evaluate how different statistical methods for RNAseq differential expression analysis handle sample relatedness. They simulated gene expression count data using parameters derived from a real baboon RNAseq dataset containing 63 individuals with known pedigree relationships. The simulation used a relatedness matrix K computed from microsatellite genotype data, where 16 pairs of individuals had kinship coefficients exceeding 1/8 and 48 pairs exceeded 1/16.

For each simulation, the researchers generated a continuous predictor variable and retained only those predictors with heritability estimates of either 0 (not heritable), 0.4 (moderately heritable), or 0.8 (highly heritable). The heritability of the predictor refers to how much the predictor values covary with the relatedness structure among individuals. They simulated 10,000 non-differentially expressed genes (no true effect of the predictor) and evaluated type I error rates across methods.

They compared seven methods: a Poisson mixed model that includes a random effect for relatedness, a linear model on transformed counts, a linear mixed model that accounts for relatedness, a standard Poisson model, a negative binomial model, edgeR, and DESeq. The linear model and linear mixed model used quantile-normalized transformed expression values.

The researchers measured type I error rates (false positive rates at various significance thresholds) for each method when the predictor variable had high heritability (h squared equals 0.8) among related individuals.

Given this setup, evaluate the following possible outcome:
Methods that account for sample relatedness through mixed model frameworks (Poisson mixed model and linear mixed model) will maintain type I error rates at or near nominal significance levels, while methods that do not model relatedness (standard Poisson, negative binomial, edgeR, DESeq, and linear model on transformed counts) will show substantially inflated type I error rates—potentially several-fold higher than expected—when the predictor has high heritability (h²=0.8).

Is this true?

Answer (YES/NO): NO